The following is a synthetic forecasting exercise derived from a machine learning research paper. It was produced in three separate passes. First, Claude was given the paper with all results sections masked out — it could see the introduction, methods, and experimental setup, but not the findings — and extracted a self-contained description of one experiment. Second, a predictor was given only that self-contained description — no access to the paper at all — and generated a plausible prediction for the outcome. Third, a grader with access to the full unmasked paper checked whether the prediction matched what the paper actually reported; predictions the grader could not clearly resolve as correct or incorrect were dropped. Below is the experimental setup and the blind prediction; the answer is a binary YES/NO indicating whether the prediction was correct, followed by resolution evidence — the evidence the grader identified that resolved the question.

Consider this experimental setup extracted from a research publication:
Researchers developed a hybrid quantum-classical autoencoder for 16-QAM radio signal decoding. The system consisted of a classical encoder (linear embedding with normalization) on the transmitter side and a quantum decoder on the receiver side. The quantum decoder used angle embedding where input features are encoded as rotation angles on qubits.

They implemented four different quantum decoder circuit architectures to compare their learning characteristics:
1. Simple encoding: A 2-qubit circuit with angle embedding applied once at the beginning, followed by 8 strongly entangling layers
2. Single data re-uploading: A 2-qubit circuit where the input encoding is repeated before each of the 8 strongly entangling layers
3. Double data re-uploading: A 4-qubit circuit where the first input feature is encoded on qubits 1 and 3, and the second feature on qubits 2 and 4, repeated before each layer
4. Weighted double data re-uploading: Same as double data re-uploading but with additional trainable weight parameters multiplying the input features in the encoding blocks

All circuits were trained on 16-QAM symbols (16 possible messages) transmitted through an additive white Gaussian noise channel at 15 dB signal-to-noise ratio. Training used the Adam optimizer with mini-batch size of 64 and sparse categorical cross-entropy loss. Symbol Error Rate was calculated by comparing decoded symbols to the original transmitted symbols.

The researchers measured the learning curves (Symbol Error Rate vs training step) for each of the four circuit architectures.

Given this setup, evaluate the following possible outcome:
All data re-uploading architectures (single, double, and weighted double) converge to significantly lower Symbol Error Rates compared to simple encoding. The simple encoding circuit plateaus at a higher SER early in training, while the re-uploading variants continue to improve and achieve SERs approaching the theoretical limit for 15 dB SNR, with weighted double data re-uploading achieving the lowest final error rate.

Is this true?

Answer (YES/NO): YES